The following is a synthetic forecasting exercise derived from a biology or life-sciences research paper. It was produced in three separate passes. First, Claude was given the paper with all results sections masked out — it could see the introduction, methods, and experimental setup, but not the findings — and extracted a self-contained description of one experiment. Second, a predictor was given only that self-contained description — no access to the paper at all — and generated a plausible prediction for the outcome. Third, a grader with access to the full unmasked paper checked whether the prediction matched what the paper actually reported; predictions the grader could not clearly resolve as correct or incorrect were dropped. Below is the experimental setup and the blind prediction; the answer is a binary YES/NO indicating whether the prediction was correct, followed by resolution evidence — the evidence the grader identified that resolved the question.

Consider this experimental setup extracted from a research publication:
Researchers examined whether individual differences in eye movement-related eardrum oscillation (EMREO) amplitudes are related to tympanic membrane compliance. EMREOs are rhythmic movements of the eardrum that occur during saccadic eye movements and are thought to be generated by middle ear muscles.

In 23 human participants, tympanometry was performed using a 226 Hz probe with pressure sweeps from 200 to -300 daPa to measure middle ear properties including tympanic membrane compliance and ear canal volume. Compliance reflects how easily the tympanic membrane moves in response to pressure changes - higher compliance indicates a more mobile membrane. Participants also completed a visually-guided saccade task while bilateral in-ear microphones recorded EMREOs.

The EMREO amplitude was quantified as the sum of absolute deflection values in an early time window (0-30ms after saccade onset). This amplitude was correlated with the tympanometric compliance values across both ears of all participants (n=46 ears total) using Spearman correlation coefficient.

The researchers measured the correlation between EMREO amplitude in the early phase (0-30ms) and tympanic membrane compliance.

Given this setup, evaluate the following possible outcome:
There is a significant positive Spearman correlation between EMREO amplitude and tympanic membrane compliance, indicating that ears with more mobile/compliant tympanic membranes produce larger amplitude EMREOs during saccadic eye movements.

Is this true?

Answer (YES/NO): NO